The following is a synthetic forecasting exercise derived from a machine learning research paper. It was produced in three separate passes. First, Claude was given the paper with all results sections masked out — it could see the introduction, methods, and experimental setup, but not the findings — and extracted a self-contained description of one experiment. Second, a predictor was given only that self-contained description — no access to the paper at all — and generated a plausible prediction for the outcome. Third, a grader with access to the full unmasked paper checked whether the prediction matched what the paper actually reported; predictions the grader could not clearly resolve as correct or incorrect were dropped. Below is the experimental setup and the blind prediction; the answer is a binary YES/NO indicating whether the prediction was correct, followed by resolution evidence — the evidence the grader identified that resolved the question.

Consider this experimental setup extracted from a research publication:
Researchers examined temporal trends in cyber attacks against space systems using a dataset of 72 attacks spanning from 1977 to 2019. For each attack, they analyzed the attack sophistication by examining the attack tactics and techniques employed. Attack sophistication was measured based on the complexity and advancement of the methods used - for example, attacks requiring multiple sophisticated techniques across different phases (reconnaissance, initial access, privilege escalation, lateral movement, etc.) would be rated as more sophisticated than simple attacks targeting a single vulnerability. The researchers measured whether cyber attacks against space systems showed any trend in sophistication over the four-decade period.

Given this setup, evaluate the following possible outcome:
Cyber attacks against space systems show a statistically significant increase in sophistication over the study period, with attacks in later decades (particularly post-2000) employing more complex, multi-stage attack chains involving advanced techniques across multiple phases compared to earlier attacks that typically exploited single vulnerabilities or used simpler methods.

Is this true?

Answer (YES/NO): NO